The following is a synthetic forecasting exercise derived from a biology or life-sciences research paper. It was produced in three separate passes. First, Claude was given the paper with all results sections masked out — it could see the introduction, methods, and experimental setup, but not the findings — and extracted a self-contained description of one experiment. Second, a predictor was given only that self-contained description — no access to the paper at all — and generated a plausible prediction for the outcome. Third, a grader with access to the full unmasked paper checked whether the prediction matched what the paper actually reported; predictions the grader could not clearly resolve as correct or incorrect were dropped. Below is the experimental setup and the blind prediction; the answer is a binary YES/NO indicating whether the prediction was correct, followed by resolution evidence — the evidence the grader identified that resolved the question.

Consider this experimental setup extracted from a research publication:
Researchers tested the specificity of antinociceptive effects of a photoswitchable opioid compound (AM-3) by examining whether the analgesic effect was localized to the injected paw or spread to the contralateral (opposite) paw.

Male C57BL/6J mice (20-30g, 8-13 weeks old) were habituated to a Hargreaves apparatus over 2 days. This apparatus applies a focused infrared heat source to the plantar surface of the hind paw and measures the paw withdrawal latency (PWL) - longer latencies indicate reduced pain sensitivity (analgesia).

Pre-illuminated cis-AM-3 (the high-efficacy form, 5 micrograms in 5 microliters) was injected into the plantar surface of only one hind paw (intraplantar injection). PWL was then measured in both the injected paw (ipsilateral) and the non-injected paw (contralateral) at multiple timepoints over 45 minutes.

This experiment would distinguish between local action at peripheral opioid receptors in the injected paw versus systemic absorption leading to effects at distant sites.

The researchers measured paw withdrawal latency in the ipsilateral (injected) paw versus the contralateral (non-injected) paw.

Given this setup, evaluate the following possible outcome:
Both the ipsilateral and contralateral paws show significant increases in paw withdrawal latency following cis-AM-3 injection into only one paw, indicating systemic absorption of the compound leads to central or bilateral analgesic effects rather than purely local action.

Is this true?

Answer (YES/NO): NO